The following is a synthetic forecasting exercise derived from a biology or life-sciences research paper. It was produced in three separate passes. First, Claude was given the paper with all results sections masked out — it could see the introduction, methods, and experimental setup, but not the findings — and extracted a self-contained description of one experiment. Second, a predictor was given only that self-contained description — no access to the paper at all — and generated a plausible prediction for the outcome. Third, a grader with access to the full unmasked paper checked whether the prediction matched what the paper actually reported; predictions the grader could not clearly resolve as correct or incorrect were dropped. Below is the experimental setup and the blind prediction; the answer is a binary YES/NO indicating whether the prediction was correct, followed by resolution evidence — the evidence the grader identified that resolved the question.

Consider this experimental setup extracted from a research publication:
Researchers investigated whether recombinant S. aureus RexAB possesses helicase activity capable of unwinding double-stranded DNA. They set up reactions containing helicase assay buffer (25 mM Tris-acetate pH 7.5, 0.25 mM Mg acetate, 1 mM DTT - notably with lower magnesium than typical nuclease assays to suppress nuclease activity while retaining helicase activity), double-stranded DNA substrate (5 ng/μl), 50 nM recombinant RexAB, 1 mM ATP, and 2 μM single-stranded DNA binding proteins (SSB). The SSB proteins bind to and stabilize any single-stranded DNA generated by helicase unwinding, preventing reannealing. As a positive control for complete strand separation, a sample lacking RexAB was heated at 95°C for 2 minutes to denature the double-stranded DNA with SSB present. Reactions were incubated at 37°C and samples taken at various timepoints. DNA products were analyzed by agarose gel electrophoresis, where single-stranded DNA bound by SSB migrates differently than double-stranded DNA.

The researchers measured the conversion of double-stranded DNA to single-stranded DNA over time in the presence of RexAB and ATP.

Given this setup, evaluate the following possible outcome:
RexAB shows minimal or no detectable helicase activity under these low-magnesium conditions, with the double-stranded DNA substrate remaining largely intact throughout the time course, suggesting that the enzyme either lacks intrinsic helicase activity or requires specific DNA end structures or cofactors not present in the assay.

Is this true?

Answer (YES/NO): NO